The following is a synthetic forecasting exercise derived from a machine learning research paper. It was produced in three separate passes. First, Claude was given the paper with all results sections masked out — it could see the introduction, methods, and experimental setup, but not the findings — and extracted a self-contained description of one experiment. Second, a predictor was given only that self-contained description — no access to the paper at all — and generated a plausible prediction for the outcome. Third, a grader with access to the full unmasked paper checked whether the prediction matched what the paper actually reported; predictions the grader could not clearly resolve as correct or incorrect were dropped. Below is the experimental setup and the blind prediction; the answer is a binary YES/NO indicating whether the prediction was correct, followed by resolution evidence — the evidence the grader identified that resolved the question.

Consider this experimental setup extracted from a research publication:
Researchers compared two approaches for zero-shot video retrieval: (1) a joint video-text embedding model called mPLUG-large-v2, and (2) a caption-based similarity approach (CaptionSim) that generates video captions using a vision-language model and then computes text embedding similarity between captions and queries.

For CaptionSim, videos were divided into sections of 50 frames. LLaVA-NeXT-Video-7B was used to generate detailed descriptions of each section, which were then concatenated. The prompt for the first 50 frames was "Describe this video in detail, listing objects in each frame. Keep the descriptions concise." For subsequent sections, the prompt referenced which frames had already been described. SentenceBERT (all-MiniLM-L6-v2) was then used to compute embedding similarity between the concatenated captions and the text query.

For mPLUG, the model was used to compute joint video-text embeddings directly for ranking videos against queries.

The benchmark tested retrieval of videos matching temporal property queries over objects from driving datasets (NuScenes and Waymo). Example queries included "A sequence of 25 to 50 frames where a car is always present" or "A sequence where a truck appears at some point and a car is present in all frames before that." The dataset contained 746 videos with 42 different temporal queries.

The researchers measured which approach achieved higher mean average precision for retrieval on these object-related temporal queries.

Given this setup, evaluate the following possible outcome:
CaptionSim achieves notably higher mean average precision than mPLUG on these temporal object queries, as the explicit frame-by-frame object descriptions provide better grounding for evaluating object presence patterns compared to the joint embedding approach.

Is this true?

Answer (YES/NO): NO